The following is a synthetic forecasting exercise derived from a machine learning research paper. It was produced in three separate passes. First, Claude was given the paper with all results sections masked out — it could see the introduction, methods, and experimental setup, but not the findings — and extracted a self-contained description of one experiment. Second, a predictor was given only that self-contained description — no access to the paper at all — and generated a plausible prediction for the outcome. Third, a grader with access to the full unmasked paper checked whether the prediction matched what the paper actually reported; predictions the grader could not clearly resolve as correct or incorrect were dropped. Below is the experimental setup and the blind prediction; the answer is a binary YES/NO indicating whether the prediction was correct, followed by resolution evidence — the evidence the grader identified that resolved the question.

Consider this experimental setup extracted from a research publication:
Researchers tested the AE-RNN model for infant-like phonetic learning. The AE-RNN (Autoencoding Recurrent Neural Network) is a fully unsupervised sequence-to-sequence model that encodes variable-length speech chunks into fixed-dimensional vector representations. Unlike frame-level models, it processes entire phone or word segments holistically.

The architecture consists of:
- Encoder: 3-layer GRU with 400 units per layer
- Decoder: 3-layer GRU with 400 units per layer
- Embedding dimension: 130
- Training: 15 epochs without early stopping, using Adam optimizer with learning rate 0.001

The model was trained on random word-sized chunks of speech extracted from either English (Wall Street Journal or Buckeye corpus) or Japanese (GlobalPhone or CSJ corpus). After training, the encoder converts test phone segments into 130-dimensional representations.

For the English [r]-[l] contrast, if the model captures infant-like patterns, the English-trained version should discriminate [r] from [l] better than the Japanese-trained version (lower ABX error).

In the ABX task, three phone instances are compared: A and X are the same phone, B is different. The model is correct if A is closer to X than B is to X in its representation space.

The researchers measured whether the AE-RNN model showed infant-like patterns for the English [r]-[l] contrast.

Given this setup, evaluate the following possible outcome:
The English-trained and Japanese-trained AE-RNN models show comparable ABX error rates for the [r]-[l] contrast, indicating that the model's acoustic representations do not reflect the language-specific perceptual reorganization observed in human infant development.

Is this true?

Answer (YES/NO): NO